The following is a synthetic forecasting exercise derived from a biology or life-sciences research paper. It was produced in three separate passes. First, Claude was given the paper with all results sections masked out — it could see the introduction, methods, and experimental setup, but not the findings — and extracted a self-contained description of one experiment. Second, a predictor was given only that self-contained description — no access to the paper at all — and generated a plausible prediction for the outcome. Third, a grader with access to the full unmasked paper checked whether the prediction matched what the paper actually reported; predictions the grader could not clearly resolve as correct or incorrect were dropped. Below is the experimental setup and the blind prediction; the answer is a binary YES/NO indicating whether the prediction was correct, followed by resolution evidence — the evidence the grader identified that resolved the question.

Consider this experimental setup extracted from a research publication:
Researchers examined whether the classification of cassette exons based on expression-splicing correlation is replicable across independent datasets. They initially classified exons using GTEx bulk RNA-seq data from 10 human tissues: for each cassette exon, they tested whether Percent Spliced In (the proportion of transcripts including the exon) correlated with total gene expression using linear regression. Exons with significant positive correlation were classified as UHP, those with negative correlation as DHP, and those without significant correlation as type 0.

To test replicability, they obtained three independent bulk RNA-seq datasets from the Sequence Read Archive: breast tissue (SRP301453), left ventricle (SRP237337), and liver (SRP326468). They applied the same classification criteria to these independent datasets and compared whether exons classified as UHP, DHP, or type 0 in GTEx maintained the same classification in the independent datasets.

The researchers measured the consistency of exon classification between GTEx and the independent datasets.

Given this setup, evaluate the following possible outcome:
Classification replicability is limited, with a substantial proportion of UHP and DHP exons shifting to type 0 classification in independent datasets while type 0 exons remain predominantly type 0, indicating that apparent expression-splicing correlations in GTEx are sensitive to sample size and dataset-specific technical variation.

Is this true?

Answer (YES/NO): NO